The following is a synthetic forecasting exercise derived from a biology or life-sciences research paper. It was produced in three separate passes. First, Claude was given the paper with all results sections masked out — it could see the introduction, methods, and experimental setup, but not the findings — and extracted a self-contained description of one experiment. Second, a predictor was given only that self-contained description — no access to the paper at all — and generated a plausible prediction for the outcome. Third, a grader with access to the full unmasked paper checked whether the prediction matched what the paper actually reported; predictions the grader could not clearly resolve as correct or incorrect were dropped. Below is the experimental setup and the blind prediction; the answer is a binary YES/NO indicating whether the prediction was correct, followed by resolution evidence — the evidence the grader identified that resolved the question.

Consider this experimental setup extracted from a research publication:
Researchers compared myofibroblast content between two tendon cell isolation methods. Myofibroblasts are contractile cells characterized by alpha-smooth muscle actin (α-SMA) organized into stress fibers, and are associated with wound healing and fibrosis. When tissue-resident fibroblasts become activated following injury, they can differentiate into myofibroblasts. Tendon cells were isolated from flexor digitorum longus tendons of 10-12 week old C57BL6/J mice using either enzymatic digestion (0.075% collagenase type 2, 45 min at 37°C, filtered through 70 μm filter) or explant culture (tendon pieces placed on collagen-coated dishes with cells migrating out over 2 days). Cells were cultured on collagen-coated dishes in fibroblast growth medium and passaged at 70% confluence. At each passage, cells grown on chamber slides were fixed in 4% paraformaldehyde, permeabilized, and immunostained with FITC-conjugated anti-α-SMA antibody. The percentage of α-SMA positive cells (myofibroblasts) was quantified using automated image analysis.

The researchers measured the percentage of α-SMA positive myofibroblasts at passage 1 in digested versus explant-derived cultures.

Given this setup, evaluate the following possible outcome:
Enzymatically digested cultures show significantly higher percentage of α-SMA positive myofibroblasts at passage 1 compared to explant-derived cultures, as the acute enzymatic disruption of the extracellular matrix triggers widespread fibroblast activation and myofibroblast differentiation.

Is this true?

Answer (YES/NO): NO